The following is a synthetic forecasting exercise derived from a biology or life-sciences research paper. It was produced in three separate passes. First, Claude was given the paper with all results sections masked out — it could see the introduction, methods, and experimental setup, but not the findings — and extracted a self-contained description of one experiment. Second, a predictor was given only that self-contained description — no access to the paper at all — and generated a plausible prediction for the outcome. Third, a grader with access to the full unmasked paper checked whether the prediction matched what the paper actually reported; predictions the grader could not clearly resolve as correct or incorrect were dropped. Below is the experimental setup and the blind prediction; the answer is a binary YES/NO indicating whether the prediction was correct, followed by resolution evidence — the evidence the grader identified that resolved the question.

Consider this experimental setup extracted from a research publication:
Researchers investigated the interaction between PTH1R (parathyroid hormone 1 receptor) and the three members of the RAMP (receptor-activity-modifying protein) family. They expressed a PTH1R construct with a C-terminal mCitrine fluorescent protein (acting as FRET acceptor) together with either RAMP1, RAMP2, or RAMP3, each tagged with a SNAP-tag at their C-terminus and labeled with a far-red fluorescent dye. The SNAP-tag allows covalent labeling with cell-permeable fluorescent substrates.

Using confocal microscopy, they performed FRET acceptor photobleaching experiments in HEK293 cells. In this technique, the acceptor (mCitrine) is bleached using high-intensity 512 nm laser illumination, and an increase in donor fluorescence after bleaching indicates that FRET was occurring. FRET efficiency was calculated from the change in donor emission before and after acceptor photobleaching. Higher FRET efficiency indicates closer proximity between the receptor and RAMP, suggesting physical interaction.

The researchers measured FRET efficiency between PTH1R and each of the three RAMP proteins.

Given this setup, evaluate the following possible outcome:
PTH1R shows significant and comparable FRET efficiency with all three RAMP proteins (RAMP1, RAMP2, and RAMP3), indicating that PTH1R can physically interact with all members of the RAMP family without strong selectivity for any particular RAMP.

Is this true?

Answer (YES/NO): NO